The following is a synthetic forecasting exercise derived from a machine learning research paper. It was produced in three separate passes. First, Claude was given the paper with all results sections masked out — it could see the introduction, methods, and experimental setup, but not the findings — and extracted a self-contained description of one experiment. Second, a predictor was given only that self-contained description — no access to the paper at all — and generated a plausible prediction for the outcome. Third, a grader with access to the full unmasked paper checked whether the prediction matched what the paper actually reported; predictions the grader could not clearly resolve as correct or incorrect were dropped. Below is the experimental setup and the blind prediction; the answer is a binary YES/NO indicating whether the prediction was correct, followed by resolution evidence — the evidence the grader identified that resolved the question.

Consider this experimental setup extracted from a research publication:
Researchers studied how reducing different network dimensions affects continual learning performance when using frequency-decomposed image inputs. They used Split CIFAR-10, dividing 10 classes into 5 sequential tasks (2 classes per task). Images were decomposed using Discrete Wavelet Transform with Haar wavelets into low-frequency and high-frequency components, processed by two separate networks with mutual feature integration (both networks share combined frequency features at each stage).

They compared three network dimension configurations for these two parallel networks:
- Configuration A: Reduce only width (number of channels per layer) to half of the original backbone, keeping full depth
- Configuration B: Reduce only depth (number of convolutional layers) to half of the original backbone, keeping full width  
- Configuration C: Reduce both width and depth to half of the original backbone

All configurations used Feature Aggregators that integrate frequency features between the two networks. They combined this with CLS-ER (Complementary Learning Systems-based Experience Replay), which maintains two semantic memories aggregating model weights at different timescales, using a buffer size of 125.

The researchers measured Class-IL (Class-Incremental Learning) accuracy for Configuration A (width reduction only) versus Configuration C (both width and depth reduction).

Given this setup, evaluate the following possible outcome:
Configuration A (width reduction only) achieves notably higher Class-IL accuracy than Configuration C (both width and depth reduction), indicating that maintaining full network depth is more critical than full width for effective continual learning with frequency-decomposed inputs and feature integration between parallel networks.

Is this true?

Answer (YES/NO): NO